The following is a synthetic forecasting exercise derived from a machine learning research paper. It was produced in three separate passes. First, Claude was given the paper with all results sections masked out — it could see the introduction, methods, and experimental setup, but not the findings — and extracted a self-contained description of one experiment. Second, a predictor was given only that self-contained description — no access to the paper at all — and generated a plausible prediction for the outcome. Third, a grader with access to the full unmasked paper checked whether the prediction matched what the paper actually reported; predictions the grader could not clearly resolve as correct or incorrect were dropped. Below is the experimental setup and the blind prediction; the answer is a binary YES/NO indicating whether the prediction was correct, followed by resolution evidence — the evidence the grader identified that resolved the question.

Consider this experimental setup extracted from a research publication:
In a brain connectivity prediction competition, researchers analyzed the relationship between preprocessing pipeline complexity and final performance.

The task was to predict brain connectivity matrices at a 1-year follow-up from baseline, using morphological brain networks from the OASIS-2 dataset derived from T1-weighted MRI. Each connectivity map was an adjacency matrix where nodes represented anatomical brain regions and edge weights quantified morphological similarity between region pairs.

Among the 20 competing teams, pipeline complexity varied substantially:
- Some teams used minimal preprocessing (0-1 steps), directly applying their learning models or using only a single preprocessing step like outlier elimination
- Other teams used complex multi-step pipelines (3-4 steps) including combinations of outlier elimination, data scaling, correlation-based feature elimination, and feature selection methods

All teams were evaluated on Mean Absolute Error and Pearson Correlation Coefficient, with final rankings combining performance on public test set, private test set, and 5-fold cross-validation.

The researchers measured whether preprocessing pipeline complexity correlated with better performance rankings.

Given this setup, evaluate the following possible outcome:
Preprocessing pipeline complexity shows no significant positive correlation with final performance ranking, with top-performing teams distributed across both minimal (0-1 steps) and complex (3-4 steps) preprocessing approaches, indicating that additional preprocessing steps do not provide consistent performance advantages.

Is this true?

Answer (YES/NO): NO